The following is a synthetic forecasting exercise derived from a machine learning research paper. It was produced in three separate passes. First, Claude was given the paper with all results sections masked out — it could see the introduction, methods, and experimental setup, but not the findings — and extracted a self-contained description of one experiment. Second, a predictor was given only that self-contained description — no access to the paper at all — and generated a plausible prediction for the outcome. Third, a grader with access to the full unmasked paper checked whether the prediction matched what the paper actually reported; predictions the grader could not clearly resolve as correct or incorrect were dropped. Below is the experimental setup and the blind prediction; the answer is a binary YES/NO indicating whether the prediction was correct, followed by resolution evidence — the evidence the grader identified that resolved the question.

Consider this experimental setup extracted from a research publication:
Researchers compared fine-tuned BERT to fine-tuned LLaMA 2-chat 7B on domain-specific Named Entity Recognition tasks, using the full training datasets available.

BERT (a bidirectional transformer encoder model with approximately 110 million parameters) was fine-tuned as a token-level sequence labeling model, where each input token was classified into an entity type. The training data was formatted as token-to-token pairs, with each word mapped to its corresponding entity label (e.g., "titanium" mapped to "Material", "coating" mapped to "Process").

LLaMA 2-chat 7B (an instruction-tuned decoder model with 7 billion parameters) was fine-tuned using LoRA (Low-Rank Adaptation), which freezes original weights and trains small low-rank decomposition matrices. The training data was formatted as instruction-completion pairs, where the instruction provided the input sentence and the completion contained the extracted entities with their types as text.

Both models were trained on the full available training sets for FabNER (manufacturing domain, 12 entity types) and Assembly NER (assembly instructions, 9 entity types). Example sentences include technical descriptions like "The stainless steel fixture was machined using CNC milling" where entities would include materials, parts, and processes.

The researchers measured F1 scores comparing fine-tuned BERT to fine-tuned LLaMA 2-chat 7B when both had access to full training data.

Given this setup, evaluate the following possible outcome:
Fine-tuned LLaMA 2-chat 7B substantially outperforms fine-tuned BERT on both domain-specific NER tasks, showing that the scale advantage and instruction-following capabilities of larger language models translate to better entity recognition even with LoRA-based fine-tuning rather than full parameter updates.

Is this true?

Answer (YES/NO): NO